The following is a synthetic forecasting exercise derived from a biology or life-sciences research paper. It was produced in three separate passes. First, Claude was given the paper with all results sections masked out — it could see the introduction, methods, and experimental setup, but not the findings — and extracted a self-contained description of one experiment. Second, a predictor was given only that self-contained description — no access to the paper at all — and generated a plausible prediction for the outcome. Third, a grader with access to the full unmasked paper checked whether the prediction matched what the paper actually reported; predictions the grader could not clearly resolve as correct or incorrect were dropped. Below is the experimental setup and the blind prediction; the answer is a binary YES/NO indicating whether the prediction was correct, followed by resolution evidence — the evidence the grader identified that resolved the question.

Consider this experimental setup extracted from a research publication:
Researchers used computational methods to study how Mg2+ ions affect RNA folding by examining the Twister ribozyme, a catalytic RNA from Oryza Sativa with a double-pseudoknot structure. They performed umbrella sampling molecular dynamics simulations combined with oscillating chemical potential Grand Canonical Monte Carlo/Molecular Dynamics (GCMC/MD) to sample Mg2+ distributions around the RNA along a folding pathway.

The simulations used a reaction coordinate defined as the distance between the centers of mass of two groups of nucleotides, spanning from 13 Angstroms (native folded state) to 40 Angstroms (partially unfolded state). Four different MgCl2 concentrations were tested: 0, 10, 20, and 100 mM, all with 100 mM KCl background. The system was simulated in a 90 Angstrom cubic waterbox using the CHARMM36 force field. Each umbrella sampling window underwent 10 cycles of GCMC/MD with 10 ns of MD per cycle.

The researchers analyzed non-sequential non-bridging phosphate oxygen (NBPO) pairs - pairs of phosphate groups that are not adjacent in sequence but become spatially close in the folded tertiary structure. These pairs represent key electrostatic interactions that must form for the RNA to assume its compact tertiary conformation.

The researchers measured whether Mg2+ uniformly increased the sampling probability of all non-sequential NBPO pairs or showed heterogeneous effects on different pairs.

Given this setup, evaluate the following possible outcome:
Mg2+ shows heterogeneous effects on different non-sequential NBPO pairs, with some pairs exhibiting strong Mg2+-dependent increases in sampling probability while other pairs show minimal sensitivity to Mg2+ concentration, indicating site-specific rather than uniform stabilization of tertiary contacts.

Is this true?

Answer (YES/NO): NO